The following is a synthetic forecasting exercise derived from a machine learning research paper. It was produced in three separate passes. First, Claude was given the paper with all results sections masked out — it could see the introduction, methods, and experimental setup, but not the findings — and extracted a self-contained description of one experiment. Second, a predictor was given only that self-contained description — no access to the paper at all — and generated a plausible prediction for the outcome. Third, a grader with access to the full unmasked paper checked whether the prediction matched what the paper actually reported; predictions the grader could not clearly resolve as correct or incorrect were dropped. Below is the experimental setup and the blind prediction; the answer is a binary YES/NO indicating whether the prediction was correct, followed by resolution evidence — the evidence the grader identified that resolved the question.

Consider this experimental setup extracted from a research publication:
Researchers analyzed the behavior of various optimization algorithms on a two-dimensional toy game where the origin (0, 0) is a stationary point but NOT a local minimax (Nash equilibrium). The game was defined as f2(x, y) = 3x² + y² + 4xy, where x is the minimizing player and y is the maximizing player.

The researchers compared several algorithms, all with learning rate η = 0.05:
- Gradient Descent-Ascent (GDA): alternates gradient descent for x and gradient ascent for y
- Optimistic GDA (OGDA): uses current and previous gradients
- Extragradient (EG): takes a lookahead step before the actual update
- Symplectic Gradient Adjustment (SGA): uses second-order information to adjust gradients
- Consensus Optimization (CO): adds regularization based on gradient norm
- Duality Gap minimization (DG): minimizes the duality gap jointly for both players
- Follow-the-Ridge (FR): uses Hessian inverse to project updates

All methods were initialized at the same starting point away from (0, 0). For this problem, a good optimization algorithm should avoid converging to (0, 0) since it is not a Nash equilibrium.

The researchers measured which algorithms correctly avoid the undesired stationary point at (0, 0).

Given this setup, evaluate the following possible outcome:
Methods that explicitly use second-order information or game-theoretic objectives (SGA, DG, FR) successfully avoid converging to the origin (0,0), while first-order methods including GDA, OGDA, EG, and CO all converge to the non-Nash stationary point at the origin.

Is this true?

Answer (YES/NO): NO